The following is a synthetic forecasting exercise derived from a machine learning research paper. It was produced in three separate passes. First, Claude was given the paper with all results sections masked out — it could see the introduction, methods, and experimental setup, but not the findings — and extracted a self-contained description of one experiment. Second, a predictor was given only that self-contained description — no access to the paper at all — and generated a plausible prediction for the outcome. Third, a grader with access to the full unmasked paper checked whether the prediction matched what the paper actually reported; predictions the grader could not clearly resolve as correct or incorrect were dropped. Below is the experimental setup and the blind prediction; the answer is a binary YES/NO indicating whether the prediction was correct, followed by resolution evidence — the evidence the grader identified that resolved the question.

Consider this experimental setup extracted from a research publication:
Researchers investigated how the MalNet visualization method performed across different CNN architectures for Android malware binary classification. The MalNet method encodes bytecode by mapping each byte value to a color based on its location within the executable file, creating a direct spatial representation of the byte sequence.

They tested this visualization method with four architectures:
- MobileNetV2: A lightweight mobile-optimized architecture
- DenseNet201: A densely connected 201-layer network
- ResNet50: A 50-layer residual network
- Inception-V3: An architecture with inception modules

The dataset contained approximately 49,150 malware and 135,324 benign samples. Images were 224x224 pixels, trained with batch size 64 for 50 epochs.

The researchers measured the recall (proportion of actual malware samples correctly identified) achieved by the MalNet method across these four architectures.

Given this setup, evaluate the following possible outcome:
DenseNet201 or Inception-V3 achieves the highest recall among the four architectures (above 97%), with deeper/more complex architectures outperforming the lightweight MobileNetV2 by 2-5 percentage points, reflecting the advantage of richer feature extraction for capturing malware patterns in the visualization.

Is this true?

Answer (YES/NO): NO